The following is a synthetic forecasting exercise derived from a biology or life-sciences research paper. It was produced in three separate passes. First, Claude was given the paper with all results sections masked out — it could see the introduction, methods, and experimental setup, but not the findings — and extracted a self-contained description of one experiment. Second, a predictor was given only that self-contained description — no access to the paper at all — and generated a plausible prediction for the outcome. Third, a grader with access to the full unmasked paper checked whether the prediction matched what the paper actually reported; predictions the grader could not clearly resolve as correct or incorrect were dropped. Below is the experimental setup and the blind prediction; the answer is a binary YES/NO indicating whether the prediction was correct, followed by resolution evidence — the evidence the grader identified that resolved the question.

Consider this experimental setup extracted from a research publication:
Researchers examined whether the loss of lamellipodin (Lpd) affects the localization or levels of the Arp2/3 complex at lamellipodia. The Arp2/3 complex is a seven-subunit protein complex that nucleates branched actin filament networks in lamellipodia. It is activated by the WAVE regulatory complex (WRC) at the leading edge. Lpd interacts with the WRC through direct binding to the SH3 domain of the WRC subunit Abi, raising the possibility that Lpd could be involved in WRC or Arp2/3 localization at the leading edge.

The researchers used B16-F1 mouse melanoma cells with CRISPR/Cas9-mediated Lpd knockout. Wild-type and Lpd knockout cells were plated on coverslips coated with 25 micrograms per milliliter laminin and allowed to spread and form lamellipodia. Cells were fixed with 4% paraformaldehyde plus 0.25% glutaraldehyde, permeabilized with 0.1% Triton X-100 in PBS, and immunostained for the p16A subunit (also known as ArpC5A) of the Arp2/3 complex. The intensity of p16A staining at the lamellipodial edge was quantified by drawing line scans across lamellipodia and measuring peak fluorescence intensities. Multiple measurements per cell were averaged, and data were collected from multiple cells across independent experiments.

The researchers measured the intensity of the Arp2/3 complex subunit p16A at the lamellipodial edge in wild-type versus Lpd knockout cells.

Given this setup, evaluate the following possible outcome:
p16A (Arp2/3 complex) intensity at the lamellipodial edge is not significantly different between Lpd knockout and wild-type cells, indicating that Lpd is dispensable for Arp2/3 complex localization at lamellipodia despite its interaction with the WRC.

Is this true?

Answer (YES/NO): YES